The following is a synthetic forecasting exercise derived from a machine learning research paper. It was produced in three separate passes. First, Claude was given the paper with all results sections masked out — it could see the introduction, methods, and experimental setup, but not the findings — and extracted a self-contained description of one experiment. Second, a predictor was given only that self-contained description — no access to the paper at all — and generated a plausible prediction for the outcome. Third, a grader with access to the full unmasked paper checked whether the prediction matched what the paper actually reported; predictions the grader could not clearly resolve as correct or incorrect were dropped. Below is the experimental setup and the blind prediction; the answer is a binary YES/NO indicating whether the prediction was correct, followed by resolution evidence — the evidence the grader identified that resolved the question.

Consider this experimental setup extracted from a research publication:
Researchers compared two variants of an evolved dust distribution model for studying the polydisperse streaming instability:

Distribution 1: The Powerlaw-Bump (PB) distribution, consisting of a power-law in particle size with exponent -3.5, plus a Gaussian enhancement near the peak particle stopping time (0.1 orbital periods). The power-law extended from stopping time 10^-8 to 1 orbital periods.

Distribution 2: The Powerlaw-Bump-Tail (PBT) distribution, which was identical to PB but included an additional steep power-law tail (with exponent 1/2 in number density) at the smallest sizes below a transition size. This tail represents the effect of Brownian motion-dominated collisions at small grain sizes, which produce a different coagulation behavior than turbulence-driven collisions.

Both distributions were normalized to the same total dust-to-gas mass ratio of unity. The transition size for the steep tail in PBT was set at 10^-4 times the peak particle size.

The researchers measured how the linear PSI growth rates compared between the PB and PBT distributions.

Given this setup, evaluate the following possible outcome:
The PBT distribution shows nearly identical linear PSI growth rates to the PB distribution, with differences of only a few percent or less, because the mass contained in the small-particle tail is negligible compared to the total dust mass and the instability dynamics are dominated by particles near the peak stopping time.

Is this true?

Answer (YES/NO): YES